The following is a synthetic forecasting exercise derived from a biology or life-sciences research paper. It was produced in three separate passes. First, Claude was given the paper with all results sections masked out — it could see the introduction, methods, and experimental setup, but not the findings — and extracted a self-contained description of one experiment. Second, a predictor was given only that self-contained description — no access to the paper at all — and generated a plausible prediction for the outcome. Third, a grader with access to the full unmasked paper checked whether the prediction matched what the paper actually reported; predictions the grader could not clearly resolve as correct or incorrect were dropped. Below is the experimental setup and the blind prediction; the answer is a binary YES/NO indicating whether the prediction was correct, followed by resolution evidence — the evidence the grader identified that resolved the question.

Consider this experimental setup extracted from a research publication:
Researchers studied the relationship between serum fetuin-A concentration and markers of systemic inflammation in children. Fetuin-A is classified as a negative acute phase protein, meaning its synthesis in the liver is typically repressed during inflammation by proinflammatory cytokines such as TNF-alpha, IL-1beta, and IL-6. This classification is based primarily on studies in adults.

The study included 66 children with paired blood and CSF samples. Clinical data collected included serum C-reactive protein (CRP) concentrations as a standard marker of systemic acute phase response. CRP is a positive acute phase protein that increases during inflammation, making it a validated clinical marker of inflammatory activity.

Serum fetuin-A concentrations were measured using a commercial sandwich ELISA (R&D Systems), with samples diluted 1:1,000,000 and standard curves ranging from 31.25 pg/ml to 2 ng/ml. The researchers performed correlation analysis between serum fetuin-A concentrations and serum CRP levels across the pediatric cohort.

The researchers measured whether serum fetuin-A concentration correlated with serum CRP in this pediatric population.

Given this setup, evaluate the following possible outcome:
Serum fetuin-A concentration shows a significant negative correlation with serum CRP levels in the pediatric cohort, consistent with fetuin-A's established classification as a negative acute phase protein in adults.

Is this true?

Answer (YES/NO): YES